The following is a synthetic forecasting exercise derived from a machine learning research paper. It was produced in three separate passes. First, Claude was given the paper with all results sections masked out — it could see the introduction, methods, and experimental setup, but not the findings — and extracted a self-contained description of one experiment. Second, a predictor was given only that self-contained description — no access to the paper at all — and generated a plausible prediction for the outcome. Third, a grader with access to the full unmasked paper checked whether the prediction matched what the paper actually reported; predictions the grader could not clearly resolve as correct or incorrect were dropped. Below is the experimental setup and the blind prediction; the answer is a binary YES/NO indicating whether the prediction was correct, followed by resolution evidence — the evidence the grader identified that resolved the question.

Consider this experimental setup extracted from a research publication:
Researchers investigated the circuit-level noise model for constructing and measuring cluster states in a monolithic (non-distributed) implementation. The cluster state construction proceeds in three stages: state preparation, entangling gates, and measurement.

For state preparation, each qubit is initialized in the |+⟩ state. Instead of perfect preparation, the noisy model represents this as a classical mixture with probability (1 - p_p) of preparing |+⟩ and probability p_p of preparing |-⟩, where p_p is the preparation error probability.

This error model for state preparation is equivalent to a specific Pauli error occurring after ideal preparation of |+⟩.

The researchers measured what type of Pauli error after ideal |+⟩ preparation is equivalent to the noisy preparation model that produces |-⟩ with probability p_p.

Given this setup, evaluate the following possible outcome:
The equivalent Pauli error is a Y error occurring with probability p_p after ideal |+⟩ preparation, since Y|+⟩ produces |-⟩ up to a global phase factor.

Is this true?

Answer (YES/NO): NO